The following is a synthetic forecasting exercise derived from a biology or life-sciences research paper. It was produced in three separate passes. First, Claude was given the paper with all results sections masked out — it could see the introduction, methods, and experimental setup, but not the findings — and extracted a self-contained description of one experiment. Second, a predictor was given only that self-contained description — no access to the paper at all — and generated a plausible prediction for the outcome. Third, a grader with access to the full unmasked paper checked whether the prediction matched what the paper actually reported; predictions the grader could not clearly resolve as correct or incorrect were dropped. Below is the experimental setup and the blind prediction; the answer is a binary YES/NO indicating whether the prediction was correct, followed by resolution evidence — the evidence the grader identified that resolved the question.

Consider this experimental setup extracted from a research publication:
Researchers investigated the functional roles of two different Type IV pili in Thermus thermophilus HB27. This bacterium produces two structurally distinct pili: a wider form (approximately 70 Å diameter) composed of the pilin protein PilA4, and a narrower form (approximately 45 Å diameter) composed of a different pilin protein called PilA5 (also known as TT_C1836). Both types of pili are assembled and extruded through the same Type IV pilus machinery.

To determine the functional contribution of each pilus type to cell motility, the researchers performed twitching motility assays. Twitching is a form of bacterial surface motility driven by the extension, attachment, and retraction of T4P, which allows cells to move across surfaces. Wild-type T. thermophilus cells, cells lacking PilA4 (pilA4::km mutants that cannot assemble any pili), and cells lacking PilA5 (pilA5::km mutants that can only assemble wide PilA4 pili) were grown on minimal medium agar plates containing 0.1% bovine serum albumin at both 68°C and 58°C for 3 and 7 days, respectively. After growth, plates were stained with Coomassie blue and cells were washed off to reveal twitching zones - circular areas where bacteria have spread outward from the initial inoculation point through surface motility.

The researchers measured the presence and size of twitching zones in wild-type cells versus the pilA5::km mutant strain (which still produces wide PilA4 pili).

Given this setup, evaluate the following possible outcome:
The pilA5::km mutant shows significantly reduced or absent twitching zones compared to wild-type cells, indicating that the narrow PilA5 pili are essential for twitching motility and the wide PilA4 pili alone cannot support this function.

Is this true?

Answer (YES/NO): YES